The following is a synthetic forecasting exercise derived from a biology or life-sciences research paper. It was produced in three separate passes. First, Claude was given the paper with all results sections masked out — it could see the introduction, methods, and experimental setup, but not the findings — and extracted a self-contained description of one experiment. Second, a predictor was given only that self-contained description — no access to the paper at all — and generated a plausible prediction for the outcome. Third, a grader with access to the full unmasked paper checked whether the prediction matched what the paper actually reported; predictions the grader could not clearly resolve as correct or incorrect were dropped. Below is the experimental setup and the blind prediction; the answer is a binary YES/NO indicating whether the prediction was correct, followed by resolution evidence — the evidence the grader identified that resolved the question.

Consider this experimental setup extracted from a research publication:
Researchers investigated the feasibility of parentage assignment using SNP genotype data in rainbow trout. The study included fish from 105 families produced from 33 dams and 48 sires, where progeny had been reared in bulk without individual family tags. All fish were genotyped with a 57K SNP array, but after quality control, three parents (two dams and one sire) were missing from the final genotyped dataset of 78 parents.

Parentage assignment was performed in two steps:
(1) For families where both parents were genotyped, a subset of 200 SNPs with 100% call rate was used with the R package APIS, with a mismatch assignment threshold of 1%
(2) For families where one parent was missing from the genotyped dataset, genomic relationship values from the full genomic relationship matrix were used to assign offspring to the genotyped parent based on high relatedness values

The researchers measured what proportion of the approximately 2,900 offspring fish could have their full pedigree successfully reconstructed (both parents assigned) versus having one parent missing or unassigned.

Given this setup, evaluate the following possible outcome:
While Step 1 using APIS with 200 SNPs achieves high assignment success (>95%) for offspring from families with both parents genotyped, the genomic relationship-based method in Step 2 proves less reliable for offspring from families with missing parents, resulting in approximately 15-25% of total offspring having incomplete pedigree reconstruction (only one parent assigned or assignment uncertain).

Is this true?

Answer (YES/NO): NO